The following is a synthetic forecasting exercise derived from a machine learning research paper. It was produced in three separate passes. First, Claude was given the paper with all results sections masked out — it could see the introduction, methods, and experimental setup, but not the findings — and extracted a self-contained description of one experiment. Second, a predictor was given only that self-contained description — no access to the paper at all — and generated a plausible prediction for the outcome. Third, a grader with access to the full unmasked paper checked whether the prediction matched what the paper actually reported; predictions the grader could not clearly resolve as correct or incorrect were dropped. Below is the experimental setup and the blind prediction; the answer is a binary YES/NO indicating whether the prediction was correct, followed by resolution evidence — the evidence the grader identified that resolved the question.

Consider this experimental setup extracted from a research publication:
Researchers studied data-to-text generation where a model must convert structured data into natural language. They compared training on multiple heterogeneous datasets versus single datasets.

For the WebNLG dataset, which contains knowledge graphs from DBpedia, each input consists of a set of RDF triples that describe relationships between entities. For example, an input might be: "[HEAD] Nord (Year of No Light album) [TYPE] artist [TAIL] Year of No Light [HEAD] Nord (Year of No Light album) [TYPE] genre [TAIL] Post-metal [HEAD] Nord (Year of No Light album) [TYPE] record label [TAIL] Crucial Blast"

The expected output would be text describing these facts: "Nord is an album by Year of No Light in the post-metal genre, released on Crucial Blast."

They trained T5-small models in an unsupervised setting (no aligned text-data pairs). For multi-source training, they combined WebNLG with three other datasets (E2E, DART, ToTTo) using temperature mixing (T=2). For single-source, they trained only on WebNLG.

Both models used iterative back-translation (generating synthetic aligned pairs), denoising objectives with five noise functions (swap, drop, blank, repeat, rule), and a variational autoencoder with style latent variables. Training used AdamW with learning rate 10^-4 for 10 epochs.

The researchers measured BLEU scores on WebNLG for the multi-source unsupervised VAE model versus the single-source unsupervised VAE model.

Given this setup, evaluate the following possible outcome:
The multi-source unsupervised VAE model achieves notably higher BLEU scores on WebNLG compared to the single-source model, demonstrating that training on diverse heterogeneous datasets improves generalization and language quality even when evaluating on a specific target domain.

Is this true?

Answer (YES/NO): NO